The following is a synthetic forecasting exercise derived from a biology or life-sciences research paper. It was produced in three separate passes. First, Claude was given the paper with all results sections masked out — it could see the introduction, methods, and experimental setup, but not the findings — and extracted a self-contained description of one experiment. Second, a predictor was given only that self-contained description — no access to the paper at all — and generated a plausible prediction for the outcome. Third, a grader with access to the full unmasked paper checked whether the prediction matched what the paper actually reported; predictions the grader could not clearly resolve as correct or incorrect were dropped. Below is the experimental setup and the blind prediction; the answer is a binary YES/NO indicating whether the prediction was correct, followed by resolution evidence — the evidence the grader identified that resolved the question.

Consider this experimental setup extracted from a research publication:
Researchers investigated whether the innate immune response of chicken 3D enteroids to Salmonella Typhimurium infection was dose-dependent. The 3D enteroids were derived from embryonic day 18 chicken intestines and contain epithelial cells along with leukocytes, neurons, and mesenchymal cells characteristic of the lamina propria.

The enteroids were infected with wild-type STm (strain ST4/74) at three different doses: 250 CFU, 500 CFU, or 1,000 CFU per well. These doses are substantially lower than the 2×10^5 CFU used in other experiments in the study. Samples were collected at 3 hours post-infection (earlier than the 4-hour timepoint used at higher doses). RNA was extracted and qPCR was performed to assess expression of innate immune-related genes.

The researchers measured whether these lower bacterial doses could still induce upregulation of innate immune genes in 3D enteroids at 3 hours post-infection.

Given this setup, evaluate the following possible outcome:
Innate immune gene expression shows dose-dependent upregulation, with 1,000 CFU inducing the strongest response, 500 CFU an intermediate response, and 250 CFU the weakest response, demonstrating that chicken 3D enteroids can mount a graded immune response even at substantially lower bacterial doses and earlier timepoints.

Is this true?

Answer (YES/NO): NO